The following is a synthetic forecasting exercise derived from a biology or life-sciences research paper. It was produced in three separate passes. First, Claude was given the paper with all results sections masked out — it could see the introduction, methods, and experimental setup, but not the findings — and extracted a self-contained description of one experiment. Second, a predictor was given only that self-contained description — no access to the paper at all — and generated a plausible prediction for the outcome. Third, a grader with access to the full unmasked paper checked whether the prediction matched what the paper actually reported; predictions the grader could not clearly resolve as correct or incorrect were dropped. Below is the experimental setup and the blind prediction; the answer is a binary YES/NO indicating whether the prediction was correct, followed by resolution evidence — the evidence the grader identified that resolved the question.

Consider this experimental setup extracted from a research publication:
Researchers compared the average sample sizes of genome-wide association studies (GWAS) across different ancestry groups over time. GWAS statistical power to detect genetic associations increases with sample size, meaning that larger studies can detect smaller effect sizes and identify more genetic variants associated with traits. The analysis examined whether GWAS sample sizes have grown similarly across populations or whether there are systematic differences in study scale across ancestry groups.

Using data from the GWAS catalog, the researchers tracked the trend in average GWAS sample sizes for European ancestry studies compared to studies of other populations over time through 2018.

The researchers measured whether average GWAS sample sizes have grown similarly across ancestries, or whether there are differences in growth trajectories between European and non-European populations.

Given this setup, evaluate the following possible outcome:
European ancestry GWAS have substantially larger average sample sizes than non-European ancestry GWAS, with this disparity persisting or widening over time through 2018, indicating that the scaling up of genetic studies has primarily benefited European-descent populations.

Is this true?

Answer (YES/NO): YES